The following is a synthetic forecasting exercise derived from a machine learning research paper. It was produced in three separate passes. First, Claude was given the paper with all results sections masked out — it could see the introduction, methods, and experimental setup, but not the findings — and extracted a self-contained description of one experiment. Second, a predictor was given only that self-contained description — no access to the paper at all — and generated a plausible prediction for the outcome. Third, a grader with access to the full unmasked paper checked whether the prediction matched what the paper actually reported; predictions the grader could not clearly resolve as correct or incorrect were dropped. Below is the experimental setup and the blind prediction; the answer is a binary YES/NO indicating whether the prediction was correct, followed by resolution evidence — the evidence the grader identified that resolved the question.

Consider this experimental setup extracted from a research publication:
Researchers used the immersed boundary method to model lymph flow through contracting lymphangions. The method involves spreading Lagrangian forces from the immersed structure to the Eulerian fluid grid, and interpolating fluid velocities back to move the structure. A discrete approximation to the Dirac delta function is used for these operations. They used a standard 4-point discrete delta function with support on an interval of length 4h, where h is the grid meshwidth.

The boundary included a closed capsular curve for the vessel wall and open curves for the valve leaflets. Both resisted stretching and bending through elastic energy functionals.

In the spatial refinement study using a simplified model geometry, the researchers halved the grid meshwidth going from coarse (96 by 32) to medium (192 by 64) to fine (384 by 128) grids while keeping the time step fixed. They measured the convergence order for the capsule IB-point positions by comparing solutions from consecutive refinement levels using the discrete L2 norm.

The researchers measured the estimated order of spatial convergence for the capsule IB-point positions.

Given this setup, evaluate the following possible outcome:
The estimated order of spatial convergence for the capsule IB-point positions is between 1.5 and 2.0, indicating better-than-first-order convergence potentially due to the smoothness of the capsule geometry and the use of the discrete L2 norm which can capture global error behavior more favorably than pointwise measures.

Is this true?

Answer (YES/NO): NO